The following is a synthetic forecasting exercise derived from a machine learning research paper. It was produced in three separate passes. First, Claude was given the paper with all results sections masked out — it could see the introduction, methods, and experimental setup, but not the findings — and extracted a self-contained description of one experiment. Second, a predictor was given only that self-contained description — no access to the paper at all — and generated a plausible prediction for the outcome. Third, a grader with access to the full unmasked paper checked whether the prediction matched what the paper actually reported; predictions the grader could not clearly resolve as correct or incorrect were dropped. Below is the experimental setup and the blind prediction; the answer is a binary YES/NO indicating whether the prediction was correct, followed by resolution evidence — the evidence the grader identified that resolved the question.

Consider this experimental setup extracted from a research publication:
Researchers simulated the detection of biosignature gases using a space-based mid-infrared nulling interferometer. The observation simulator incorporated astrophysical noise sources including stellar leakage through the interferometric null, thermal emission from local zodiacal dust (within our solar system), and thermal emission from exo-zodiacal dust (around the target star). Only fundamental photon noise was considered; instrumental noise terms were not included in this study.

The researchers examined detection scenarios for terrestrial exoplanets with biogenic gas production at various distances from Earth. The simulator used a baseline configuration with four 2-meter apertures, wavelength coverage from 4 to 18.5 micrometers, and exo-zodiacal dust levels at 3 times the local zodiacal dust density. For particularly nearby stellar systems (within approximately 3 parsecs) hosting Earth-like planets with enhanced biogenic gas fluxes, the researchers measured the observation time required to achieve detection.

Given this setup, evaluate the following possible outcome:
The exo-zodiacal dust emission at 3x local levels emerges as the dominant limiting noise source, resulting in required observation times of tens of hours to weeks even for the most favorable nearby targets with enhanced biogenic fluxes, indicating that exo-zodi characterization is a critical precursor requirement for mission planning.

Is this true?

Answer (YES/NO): NO